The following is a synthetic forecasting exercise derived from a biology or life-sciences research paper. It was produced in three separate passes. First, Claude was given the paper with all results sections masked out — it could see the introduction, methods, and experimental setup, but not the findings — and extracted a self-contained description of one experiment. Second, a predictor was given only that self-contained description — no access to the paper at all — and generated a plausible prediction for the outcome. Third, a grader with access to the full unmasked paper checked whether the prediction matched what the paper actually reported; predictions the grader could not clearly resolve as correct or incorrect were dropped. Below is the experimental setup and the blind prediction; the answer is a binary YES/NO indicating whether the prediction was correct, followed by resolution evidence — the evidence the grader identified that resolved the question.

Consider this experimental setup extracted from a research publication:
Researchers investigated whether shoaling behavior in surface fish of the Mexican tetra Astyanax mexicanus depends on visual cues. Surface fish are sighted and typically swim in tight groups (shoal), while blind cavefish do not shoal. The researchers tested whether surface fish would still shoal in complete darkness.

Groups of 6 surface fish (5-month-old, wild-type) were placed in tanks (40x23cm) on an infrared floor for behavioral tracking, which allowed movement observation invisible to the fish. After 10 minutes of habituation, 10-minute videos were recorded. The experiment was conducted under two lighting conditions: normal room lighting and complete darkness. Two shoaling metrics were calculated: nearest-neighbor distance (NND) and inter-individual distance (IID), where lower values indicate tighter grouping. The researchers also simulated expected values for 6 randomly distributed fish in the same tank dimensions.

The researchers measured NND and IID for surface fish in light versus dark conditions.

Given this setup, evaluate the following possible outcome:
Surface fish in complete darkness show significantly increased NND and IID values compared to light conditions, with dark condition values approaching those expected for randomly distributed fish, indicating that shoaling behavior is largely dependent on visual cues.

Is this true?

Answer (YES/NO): YES